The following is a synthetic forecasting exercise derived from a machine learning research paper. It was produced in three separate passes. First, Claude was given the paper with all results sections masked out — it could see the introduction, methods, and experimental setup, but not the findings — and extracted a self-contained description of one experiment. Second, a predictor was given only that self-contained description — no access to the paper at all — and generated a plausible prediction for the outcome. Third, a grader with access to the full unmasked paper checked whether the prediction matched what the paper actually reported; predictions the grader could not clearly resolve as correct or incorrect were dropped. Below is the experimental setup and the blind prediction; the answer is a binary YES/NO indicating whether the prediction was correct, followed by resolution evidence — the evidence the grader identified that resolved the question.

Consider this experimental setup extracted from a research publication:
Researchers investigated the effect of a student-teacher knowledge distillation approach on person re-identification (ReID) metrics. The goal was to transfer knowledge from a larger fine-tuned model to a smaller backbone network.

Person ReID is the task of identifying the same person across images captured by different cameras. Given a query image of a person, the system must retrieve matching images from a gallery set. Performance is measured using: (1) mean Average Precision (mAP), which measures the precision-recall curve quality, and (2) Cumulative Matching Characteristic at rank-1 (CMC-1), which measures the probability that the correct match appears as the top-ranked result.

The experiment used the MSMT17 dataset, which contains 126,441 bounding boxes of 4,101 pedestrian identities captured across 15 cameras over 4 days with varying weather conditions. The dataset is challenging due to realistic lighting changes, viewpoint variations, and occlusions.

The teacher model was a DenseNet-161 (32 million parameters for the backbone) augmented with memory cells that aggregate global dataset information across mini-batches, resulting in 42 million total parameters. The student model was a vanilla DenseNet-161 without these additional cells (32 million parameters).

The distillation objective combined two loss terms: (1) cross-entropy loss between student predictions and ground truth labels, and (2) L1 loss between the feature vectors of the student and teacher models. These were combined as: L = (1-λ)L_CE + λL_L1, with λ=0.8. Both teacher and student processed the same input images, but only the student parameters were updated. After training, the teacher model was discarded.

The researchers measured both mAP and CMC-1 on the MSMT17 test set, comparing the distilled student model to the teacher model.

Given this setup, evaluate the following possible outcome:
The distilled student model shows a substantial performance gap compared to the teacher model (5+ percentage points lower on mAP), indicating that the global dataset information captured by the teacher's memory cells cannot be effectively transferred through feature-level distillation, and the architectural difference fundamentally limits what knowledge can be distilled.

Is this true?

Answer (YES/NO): NO